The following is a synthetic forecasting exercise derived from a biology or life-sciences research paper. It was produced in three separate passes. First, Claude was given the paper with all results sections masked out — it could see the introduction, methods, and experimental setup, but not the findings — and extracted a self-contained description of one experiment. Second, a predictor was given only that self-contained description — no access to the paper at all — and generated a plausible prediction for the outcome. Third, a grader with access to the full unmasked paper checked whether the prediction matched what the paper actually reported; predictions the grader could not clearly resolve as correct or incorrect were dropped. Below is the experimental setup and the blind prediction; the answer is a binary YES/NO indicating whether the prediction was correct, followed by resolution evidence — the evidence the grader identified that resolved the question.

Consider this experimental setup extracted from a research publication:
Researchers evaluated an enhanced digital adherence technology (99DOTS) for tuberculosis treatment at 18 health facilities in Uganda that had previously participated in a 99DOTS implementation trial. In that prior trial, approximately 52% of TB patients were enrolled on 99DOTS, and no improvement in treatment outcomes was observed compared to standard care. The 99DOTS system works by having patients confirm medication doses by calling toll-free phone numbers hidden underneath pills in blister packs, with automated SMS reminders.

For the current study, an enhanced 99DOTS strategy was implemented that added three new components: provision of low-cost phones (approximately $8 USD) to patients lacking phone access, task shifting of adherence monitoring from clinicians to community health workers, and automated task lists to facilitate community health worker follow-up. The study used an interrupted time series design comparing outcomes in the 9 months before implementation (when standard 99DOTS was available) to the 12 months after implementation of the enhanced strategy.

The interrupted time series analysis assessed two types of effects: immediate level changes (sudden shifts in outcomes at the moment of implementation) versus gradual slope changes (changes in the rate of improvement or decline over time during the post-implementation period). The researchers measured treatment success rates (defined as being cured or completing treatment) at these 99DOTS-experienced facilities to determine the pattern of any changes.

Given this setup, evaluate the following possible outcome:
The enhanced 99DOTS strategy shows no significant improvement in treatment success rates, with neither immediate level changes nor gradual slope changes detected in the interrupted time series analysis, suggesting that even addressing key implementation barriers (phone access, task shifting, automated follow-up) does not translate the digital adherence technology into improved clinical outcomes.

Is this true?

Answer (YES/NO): NO